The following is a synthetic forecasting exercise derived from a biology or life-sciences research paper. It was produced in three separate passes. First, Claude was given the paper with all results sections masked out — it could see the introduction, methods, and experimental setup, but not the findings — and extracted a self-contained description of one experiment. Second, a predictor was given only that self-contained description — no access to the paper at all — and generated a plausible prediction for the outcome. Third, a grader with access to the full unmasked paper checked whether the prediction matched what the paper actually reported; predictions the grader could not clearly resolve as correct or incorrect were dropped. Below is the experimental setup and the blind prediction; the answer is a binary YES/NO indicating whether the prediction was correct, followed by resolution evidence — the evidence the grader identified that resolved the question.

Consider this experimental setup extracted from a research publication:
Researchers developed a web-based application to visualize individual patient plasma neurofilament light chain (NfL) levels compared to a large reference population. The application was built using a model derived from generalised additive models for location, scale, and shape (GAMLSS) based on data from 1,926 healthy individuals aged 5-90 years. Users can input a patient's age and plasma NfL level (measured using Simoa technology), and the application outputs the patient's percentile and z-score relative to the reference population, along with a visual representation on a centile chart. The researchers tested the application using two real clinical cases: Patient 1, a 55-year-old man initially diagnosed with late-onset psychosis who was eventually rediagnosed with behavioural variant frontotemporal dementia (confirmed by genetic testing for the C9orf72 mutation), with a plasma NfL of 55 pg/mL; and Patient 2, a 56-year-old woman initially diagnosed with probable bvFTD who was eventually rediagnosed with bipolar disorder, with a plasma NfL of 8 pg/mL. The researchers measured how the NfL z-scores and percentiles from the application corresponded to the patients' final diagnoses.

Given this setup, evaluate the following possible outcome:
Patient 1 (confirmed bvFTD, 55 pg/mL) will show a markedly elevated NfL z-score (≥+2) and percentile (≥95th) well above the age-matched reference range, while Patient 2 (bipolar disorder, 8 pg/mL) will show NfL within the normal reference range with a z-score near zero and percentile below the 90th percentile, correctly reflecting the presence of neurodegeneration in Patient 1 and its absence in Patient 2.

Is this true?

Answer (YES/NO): YES